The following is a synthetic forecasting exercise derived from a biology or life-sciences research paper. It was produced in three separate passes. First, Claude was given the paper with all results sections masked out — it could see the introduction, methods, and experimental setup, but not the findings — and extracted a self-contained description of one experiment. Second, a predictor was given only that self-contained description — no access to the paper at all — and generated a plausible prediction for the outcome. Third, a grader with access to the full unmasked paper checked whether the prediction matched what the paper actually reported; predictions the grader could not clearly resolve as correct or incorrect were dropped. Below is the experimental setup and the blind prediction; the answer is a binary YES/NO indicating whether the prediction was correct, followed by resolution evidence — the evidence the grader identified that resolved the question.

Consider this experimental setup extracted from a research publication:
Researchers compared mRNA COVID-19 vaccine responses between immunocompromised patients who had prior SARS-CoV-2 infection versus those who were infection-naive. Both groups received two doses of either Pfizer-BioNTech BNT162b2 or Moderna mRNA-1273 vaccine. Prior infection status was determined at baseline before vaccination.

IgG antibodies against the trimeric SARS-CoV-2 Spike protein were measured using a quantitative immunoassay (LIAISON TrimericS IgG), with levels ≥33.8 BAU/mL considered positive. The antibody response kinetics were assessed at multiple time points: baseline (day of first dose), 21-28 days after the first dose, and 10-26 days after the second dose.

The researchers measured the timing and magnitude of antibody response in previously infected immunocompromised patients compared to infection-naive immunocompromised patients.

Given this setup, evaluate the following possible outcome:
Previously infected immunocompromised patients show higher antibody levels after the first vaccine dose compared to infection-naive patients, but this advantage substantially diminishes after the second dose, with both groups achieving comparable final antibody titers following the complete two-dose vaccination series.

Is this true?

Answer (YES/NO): NO